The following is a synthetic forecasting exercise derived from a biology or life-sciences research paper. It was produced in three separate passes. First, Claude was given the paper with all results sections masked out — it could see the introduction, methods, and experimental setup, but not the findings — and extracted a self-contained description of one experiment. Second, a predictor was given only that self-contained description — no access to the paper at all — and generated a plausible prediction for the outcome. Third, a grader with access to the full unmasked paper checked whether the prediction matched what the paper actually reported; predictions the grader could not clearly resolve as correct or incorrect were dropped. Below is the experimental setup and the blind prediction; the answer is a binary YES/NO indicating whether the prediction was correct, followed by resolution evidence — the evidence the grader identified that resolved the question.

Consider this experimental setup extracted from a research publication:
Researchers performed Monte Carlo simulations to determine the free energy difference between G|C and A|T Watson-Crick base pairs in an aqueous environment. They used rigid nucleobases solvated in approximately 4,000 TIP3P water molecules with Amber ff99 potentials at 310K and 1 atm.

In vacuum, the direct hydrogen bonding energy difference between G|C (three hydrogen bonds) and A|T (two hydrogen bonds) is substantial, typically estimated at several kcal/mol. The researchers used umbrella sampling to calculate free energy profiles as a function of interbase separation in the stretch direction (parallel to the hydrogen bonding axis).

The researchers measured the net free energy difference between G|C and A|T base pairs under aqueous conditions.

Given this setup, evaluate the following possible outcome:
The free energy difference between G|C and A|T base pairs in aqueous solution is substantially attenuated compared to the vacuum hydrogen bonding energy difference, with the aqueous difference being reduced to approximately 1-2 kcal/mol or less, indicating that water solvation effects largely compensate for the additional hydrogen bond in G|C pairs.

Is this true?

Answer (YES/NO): YES